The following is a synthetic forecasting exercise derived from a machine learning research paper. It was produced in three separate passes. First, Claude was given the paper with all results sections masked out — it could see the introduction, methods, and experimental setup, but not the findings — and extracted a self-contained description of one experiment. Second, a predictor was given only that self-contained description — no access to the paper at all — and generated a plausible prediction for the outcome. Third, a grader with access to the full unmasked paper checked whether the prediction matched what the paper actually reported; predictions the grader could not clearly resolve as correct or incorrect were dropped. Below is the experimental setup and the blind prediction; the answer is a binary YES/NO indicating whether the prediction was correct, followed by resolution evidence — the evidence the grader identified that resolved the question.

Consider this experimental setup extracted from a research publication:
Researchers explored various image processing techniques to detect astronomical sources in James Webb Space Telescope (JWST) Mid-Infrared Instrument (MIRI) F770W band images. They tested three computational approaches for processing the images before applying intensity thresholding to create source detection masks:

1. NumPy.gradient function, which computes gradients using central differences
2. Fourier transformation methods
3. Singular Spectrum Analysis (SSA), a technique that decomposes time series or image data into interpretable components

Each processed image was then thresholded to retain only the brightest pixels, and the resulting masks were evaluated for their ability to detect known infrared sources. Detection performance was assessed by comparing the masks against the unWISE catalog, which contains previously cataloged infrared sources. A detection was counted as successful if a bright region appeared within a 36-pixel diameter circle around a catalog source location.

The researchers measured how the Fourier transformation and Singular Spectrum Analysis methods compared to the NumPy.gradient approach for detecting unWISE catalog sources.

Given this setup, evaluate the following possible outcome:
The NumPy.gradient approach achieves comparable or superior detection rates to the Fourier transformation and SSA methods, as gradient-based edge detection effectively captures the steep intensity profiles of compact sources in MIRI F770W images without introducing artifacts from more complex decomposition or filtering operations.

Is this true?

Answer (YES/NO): YES